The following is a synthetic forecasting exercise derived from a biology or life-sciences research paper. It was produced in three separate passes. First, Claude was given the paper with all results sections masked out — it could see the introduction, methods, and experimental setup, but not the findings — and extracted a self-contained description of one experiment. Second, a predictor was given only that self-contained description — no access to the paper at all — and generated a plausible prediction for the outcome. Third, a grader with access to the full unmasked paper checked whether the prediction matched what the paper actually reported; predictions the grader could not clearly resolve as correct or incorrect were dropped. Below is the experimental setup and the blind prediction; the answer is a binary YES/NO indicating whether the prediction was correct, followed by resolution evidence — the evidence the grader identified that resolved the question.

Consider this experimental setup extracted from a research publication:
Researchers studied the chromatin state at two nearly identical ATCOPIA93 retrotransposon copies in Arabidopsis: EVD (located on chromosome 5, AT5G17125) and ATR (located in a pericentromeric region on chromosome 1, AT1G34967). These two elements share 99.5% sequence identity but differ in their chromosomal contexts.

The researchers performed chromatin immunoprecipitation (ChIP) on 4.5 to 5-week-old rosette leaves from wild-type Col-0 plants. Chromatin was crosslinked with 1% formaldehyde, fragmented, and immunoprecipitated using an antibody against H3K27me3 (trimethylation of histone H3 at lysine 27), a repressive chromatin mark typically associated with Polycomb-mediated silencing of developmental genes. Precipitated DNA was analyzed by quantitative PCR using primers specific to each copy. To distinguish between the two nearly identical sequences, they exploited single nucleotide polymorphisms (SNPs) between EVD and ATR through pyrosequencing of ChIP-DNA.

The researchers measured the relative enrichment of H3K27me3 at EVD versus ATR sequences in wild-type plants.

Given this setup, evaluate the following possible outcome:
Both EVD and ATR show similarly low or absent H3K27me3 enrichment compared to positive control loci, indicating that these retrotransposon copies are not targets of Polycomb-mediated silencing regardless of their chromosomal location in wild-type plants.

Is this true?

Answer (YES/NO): NO